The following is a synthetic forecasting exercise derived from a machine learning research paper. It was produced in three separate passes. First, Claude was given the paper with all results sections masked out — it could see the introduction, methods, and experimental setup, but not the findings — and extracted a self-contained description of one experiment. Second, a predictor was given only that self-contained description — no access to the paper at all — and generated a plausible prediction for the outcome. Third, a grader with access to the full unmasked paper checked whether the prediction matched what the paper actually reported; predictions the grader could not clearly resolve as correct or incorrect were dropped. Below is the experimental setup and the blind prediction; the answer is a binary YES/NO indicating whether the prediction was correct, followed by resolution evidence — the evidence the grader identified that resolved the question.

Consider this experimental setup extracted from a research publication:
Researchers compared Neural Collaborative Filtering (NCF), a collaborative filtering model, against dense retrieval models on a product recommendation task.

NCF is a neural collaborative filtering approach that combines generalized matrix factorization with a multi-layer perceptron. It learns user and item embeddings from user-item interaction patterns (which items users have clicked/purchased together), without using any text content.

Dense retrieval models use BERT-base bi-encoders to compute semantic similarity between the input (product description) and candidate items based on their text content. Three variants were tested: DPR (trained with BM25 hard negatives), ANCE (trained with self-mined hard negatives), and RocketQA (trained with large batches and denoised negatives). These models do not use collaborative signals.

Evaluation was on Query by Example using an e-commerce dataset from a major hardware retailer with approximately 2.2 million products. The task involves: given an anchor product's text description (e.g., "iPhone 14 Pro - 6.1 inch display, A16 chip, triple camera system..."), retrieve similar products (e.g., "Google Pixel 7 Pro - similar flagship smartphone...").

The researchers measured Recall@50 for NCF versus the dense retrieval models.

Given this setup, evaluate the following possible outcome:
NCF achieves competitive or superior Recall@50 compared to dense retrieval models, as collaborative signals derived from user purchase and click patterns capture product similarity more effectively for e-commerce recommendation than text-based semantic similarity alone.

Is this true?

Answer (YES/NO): NO